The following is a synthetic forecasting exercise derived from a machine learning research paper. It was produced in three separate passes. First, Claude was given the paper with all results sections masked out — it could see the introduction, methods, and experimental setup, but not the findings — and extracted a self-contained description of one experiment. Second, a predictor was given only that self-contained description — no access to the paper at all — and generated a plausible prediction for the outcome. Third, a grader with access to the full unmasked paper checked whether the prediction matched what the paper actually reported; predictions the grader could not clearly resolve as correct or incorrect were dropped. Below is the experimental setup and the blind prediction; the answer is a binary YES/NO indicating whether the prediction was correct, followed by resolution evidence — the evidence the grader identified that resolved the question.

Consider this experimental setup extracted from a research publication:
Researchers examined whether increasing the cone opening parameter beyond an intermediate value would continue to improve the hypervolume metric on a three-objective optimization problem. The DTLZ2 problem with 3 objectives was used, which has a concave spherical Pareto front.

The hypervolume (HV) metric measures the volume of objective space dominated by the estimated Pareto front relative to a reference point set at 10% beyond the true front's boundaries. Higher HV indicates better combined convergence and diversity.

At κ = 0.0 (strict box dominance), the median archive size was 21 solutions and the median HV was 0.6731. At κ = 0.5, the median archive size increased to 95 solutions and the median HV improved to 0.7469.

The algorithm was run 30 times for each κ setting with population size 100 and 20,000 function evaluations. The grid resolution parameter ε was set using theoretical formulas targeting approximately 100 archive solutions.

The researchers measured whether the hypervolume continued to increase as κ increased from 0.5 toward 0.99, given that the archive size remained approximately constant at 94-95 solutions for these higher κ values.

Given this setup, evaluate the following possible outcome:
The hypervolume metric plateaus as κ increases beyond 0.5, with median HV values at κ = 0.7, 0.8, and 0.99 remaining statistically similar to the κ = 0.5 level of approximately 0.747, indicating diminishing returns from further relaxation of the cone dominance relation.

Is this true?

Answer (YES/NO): YES